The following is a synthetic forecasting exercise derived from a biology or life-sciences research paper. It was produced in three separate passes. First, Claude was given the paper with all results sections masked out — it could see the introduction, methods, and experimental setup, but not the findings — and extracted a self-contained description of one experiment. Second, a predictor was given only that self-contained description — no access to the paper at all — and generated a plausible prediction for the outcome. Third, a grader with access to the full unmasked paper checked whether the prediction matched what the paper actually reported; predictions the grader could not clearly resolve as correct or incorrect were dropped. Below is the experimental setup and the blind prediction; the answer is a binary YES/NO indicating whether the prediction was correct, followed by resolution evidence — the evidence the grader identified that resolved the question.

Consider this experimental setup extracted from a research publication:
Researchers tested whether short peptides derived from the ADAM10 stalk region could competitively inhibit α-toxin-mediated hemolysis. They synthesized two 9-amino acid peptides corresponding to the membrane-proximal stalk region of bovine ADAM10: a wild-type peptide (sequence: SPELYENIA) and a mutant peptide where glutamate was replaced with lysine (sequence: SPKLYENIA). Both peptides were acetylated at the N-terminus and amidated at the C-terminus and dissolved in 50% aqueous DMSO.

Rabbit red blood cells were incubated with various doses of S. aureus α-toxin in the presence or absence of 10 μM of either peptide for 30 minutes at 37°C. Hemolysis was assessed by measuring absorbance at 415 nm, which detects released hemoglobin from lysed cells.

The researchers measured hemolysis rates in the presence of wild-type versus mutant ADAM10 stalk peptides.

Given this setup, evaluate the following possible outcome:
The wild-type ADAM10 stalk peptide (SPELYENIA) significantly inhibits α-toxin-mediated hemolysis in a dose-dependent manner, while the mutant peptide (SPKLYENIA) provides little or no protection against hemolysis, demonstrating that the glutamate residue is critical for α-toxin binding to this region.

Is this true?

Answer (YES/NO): NO